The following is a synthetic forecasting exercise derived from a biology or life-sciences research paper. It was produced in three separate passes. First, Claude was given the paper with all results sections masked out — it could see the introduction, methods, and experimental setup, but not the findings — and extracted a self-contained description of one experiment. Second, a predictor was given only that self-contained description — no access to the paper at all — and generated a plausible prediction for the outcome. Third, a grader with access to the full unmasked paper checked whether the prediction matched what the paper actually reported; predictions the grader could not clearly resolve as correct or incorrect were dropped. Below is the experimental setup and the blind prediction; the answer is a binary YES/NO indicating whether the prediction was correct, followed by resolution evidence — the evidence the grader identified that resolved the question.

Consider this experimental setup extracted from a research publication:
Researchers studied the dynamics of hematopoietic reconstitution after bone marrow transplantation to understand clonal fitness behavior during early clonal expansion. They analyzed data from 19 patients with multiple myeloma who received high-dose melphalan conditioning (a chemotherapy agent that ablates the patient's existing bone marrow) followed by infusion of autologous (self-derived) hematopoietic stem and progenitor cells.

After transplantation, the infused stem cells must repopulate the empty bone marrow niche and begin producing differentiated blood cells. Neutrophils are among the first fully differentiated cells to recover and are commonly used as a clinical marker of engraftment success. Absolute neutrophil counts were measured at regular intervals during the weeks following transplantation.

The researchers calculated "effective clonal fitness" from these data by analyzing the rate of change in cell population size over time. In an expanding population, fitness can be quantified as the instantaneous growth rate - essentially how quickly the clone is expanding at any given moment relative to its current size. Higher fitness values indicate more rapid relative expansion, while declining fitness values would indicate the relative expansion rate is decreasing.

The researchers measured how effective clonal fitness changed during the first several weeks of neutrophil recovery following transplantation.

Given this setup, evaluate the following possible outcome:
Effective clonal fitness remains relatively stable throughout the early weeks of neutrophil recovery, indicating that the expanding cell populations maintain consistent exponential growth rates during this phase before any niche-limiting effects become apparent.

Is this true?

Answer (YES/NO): NO